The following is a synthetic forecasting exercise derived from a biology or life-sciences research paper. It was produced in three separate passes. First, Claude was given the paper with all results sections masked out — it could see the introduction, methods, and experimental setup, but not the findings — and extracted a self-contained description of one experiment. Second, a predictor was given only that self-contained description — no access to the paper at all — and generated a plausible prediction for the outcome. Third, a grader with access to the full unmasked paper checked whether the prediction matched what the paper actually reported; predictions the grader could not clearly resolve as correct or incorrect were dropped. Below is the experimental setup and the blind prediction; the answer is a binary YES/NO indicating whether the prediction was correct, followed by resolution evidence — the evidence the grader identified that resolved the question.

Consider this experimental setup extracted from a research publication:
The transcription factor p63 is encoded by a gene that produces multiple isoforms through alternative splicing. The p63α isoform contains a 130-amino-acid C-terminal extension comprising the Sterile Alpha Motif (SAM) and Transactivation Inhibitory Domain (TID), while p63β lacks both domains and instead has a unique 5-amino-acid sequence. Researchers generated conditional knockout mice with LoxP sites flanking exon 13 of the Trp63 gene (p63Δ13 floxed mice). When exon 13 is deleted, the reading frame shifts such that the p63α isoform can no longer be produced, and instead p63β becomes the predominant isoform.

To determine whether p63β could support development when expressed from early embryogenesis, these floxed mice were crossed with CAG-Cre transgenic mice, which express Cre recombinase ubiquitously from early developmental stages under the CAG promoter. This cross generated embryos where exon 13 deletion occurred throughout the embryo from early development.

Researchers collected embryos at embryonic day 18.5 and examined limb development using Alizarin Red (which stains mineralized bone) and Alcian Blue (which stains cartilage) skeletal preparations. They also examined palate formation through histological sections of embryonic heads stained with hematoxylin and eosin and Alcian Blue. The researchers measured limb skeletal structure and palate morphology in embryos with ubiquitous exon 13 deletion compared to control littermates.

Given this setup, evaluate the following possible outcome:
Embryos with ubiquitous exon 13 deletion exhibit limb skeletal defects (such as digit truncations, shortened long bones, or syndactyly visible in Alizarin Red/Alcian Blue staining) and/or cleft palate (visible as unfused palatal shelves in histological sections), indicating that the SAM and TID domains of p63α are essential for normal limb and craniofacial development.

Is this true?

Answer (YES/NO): YES